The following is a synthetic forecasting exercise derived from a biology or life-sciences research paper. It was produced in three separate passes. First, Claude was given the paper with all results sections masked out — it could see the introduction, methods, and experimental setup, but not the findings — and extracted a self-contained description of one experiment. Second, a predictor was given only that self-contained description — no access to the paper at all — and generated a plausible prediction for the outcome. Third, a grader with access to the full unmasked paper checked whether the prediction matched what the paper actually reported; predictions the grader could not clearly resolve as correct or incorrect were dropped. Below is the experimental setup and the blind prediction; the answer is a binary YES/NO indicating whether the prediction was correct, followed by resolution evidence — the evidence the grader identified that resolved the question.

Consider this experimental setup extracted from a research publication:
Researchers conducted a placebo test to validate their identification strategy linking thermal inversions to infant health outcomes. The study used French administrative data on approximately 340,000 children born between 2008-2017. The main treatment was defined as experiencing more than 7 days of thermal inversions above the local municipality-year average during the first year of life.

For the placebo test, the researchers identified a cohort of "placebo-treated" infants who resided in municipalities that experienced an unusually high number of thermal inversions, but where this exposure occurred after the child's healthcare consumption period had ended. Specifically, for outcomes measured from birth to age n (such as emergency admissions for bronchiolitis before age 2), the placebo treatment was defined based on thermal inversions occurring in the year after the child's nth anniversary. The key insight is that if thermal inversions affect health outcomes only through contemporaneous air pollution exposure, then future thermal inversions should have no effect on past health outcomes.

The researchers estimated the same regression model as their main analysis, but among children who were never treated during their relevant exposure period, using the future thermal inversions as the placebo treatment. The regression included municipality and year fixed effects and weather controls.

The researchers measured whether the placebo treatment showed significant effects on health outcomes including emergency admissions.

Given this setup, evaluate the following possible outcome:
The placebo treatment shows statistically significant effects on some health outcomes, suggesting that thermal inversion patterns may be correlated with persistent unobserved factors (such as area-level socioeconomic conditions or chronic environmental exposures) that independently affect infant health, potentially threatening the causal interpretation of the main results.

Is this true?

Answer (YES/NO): NO